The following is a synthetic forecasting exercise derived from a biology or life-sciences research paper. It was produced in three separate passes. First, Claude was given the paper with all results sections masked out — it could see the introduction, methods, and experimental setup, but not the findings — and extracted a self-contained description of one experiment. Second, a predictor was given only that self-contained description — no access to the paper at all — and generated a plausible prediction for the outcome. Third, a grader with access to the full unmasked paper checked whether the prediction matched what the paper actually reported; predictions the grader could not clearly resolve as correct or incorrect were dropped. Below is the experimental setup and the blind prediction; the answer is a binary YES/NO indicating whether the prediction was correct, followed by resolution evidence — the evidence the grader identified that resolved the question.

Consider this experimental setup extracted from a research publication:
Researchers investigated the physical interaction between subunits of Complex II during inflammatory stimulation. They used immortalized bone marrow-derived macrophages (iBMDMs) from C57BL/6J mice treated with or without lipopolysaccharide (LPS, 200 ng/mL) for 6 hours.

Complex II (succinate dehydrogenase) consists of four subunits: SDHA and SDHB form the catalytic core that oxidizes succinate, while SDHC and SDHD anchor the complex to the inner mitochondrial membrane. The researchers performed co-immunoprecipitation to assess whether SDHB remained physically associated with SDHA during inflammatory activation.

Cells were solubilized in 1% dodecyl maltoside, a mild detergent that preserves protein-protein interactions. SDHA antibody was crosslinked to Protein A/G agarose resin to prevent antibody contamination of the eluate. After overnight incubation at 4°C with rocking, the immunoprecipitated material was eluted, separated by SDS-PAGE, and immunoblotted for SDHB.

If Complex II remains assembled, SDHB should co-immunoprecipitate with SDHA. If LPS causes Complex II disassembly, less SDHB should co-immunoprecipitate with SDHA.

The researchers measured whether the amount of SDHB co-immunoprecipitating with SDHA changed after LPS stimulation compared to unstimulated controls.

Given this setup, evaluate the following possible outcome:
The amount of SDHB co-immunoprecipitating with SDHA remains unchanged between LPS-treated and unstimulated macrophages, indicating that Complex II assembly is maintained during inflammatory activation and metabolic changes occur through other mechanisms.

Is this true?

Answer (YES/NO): NO